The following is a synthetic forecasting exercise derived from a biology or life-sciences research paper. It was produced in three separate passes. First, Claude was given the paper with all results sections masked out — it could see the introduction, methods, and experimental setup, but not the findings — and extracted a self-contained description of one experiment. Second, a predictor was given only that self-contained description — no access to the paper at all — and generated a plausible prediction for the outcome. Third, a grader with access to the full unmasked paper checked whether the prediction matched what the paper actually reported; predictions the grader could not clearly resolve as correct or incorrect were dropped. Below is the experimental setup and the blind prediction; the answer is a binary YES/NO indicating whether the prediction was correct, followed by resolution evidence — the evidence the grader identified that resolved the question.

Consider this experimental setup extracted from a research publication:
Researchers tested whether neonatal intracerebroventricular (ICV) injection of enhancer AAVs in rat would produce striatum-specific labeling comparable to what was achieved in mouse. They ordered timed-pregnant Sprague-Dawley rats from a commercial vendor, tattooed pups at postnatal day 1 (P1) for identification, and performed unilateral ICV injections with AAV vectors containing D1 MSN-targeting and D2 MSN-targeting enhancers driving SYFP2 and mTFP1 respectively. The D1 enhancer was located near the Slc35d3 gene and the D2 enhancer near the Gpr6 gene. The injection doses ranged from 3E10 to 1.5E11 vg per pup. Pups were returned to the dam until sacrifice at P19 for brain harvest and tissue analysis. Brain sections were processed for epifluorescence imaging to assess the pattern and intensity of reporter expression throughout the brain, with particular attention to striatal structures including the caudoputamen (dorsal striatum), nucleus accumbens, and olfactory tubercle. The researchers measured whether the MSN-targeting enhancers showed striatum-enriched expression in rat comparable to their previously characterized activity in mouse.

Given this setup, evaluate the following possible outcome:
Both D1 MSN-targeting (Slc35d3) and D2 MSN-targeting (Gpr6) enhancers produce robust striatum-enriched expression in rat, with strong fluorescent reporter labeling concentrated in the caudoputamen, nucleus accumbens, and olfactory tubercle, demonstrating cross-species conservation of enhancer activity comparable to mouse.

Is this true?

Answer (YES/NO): YES